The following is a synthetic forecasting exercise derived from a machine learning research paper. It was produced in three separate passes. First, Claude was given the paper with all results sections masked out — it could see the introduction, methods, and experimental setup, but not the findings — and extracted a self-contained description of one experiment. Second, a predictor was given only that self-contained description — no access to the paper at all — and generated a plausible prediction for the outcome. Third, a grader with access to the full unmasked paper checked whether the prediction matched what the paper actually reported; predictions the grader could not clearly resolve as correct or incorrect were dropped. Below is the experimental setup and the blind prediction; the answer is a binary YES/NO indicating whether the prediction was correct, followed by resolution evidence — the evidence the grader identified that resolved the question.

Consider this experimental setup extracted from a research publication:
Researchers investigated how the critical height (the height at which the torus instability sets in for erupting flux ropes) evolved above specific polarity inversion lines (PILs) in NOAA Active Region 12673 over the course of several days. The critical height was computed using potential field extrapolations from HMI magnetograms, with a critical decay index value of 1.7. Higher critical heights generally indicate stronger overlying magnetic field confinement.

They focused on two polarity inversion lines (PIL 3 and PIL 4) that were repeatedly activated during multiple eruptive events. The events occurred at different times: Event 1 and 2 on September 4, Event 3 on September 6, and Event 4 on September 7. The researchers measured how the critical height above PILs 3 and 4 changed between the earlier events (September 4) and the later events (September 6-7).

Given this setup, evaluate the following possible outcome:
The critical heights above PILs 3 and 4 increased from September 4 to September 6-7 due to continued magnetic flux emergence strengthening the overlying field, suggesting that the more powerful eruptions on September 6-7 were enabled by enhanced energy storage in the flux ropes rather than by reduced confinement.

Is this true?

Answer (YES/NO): NO